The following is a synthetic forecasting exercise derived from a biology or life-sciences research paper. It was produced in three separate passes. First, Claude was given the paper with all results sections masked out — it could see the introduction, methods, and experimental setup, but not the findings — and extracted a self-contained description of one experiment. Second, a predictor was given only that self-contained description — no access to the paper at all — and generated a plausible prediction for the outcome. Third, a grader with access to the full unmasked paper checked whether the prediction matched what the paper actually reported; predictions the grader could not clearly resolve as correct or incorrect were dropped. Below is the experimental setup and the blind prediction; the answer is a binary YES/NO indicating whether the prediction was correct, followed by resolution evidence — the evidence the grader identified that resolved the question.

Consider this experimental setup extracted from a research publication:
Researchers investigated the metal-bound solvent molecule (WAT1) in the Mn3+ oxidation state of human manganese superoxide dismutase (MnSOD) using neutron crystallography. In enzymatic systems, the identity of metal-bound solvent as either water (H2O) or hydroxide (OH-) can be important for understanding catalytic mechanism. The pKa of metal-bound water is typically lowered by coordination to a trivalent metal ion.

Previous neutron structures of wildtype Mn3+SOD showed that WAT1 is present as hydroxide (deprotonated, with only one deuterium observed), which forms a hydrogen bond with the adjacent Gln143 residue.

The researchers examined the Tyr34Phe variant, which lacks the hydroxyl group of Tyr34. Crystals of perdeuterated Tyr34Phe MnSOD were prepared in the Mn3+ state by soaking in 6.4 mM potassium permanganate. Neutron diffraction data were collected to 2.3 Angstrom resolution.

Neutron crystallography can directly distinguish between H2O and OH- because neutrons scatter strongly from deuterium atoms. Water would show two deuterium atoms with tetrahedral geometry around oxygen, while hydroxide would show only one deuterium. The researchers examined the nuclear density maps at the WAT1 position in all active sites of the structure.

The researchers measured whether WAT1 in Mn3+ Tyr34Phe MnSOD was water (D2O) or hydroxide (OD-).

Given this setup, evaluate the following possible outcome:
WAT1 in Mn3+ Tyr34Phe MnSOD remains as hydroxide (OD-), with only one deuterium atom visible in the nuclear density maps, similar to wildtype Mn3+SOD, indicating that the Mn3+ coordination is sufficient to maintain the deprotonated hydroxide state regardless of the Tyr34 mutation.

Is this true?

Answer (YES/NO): YES